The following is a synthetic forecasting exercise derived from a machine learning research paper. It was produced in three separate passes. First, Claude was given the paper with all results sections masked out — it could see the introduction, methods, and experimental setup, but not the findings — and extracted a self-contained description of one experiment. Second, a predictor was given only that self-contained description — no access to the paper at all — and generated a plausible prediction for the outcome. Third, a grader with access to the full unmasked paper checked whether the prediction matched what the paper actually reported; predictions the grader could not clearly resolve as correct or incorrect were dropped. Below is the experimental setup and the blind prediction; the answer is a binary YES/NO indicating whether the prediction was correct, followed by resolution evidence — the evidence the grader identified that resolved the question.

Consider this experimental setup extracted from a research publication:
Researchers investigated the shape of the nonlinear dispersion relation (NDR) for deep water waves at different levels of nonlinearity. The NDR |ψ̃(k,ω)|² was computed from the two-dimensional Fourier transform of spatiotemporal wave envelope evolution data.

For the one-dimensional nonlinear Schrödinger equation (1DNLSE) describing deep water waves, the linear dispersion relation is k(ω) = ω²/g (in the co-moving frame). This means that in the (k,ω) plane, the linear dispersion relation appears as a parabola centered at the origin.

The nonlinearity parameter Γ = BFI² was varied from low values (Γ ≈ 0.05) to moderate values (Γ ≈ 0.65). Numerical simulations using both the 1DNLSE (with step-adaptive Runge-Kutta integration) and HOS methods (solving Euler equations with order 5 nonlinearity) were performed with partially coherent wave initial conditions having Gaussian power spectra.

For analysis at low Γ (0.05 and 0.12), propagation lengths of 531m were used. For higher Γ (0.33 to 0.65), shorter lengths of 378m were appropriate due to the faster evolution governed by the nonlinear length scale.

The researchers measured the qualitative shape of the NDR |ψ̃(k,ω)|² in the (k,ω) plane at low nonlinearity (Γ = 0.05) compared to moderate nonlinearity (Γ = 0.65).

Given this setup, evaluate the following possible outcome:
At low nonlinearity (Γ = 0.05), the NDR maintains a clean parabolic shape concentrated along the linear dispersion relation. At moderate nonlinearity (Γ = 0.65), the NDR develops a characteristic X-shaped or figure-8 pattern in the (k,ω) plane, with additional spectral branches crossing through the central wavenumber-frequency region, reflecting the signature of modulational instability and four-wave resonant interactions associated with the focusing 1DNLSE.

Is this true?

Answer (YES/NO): NO